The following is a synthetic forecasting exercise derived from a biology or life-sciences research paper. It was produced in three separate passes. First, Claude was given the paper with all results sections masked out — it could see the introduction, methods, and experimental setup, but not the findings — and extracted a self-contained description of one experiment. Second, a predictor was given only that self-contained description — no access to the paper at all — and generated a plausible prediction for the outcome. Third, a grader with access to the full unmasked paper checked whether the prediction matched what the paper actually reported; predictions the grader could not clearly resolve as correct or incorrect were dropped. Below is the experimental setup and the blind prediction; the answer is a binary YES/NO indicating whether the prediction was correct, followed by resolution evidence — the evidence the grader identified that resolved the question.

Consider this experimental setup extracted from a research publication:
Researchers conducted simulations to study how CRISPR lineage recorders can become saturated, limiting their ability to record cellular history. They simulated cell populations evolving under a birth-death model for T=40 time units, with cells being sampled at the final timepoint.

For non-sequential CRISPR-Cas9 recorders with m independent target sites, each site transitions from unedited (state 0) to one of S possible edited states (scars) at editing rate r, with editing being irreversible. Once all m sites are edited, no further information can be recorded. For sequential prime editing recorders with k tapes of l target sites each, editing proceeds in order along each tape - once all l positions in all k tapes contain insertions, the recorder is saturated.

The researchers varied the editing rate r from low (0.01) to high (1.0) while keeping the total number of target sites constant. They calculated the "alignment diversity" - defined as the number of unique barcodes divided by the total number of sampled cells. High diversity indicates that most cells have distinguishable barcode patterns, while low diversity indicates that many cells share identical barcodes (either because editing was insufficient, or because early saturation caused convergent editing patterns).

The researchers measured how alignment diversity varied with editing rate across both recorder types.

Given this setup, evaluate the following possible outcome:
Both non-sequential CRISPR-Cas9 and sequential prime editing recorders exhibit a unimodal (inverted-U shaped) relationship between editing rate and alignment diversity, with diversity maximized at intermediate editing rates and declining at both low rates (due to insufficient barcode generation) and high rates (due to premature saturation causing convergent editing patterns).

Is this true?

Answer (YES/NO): NO